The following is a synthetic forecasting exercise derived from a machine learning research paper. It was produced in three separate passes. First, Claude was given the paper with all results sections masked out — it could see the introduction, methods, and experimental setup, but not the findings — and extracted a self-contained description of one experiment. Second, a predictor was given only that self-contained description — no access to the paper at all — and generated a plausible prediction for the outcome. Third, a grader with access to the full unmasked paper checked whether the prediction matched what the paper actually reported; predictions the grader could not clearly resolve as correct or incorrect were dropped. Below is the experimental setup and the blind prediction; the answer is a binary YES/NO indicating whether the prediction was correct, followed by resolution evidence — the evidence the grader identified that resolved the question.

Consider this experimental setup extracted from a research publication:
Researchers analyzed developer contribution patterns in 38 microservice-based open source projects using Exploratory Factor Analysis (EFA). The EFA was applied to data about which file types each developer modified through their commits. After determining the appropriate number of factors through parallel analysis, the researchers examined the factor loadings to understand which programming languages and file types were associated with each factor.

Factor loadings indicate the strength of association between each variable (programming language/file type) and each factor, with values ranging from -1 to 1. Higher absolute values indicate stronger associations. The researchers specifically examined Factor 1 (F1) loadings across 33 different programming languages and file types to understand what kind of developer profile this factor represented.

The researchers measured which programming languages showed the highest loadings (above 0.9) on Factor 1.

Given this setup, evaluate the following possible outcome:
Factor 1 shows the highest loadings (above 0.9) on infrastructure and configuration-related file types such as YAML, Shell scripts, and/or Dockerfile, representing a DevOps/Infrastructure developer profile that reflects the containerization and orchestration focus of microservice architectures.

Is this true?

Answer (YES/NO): NO